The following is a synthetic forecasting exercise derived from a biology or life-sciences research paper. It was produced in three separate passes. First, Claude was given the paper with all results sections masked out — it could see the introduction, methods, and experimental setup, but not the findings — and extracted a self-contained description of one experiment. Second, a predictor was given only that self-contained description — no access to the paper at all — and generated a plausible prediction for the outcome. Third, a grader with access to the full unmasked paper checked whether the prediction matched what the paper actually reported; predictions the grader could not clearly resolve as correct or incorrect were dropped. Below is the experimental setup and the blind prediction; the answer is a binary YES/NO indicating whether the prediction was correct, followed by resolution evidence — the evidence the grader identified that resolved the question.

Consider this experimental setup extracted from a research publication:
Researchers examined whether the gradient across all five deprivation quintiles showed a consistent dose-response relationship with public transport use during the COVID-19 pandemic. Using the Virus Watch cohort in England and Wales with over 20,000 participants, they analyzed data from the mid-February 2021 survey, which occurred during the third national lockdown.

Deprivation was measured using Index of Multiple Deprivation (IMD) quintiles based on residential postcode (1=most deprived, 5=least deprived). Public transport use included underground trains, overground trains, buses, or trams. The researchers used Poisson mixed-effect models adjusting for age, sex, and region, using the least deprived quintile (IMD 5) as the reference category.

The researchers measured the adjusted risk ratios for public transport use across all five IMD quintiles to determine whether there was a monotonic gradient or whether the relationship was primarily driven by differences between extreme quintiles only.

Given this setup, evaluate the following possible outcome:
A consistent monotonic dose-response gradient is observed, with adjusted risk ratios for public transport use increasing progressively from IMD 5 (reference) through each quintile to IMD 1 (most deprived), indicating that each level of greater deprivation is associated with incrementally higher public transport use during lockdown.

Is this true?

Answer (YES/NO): NO